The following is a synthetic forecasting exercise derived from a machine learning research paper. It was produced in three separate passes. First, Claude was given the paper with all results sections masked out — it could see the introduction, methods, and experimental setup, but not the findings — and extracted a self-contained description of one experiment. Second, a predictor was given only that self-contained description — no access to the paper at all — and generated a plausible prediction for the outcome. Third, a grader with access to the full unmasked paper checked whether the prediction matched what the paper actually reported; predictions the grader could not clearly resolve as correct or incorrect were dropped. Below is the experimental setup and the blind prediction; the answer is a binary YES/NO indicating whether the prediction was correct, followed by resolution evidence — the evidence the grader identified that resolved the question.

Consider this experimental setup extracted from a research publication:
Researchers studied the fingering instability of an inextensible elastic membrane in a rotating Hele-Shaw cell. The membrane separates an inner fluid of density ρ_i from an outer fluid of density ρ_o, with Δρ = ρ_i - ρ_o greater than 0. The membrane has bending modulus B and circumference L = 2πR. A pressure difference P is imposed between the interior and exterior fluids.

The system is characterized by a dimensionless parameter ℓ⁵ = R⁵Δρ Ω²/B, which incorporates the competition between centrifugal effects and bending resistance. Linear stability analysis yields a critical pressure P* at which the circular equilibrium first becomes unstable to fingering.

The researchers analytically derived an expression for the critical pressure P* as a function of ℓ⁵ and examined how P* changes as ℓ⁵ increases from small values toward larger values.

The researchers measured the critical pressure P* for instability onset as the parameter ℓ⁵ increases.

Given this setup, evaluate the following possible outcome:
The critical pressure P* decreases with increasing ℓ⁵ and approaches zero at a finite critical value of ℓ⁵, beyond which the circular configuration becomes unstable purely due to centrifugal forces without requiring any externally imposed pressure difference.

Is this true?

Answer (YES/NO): NO